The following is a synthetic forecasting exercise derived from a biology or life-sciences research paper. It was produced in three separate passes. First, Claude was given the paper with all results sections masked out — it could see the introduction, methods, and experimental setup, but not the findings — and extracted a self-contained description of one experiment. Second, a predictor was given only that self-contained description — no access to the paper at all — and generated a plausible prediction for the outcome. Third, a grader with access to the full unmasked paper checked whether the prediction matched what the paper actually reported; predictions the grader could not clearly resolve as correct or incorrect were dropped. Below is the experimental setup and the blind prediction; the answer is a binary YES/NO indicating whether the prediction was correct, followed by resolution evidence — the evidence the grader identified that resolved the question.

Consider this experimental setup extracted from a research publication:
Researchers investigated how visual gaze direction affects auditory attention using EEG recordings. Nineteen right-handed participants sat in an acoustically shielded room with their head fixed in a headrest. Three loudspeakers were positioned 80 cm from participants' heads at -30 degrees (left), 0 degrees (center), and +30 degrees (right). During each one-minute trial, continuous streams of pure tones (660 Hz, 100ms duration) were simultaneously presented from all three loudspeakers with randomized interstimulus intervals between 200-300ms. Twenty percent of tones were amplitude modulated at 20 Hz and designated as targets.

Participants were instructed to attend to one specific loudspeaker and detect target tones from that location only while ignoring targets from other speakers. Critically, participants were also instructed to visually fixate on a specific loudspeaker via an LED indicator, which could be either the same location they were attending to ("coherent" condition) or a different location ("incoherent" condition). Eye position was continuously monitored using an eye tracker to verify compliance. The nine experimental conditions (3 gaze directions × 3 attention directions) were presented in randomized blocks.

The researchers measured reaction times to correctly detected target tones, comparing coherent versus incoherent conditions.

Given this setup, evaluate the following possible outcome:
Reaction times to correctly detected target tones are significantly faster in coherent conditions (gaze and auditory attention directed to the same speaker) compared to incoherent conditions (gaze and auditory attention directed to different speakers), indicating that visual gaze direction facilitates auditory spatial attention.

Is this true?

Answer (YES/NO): YES